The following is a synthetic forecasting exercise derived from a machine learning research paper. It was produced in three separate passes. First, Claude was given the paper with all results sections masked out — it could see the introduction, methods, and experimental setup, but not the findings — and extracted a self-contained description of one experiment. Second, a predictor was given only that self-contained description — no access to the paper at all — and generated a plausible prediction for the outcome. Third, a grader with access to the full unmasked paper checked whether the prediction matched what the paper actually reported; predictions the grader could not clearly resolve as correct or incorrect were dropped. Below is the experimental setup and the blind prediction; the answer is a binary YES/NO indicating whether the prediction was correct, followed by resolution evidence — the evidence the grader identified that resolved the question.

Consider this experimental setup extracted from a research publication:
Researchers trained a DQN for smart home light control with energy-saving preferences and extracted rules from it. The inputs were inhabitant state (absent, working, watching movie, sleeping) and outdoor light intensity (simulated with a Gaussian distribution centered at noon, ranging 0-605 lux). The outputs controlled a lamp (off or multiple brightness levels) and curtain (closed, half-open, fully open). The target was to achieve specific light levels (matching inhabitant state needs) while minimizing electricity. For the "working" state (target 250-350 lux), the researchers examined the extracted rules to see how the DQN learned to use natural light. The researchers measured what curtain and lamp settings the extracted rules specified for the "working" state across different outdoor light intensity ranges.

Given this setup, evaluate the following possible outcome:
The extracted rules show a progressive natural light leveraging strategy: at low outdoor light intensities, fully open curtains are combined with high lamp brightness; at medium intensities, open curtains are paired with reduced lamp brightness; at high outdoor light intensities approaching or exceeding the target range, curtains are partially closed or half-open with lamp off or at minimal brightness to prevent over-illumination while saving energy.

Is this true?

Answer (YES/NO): NO